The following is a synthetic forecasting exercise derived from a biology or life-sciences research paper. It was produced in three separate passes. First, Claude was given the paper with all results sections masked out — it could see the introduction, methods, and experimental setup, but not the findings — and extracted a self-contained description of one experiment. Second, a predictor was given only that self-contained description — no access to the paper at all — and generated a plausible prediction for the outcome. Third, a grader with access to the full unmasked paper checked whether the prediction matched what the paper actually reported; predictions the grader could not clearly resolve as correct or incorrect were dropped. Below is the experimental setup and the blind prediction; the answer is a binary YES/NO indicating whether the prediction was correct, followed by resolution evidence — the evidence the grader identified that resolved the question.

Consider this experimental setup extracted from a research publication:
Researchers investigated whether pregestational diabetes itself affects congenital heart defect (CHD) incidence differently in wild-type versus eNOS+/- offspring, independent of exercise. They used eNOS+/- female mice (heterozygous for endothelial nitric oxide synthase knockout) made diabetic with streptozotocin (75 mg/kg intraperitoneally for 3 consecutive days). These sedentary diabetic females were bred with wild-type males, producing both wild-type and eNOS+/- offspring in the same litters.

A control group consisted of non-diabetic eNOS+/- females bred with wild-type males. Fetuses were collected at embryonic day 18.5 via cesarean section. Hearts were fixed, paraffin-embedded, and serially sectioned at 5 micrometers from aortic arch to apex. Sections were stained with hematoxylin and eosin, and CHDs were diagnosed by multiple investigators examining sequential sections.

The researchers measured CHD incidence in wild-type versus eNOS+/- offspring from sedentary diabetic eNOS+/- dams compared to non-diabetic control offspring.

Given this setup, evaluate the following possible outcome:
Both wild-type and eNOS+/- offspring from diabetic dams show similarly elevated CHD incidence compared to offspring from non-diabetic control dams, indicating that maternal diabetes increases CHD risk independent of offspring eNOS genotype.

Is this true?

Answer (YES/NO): YES